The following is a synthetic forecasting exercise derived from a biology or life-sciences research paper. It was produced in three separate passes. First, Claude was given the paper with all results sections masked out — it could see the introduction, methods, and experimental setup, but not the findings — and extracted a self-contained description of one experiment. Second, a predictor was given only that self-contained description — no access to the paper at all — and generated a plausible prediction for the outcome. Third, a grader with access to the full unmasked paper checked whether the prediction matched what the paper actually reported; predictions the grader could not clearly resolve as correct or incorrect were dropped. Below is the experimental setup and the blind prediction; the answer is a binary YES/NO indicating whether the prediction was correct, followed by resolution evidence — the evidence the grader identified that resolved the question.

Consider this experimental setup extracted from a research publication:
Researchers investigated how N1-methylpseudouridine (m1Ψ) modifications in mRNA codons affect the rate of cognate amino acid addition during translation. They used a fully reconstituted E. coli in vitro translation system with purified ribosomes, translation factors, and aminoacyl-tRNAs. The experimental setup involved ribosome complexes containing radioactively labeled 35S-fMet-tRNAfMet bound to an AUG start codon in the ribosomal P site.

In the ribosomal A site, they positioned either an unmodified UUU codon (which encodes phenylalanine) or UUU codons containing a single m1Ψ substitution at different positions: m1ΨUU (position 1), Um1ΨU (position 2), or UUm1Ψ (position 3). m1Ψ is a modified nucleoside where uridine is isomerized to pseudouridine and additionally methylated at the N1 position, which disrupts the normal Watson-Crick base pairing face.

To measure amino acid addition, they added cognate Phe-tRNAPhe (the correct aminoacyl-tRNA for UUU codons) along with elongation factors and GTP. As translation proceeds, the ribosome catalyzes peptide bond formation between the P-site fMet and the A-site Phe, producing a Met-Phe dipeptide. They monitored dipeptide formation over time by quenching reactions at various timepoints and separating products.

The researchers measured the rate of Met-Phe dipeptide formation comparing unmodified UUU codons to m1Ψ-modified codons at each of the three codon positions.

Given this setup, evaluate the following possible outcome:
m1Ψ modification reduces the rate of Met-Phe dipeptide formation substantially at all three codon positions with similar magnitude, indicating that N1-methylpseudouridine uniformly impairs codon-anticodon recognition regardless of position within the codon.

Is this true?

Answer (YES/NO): NO